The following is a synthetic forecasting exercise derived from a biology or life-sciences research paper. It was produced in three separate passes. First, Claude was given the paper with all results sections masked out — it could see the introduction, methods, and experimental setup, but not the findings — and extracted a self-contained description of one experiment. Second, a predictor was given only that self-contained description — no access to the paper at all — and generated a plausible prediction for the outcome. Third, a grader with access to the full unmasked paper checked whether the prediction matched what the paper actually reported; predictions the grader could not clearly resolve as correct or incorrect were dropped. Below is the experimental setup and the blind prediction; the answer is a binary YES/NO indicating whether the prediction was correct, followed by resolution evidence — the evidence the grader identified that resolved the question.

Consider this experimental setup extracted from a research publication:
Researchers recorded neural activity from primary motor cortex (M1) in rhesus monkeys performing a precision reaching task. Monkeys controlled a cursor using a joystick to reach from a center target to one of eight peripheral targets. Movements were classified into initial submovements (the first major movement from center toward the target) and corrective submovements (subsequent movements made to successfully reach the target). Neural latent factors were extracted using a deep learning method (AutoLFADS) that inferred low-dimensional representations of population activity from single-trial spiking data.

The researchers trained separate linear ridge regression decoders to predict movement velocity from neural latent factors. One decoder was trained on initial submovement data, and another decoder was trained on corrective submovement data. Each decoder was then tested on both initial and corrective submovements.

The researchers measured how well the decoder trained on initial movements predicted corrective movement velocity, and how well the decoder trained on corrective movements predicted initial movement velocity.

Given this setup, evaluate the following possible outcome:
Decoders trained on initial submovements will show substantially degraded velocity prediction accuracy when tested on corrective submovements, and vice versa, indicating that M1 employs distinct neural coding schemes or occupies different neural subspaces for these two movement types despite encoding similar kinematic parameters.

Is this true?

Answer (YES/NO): NO